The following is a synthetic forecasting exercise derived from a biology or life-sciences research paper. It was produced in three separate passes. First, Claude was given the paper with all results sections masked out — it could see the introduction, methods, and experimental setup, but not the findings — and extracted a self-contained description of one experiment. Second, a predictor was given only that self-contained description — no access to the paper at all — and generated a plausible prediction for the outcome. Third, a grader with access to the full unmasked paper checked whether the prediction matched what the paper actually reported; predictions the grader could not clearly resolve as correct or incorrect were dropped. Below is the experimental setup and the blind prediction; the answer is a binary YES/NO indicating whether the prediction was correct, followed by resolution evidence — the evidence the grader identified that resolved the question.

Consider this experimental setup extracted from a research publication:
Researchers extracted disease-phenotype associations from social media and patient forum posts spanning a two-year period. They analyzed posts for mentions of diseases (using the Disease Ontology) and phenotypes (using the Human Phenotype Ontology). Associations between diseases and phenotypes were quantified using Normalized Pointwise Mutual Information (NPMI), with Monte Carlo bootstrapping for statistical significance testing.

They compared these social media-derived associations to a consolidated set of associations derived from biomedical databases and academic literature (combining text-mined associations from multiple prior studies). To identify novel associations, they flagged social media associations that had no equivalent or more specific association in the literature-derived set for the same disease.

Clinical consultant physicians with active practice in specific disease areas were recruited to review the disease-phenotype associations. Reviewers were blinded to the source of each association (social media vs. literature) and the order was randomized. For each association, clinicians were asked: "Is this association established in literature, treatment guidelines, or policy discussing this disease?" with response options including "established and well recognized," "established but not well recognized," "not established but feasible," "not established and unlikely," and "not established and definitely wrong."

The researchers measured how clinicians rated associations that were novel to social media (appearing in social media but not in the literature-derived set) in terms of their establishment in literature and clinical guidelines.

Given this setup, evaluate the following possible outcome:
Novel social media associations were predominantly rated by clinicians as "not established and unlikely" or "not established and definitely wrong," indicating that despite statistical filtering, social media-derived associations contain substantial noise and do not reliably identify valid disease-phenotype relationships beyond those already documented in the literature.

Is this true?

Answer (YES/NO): NO